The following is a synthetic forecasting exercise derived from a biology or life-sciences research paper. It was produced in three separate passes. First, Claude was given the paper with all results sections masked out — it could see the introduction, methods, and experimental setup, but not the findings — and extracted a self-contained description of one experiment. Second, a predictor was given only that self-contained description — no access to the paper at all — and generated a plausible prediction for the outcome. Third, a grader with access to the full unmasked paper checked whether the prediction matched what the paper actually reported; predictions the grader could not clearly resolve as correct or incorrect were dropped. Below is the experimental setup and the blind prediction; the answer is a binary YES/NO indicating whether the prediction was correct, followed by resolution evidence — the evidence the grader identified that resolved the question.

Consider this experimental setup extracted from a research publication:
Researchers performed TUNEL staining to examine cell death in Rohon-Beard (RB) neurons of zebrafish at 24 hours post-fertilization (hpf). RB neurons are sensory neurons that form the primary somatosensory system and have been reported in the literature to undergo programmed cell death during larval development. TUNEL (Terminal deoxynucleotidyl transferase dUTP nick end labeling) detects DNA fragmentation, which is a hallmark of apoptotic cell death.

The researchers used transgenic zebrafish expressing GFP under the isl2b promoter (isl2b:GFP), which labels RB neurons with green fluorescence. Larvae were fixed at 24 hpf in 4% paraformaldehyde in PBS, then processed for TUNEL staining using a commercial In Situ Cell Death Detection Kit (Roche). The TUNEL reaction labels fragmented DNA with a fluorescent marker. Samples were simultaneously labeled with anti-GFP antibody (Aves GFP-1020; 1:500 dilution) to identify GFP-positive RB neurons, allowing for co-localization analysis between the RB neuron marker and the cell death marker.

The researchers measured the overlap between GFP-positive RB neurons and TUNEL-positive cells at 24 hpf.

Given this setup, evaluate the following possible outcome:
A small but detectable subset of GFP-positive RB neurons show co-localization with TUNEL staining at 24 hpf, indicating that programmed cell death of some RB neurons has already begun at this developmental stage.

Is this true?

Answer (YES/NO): NO